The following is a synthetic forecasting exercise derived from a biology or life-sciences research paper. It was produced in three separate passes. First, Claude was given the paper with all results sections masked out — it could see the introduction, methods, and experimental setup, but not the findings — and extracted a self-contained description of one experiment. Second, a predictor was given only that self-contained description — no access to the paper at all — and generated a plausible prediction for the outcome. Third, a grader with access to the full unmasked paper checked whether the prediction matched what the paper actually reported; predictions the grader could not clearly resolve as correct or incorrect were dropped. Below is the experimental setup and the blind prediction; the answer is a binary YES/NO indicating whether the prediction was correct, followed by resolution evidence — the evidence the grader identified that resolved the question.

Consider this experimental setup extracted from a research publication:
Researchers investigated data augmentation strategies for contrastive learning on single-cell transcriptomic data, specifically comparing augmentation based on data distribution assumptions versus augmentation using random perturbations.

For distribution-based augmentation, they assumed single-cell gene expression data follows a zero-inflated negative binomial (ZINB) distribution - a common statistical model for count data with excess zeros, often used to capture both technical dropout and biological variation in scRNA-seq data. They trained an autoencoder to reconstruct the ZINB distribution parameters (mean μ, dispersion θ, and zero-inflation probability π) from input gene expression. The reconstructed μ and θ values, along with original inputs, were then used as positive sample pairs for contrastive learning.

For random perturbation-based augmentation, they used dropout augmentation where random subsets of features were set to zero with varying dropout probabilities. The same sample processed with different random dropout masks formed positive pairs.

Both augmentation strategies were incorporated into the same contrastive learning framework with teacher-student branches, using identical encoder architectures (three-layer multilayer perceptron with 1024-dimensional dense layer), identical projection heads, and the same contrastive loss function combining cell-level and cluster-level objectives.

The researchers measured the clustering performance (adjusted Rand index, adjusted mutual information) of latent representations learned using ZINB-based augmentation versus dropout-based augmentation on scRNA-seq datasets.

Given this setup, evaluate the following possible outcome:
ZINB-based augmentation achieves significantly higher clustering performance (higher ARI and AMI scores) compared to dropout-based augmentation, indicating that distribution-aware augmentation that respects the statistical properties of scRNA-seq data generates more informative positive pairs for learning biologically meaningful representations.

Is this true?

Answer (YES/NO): NO